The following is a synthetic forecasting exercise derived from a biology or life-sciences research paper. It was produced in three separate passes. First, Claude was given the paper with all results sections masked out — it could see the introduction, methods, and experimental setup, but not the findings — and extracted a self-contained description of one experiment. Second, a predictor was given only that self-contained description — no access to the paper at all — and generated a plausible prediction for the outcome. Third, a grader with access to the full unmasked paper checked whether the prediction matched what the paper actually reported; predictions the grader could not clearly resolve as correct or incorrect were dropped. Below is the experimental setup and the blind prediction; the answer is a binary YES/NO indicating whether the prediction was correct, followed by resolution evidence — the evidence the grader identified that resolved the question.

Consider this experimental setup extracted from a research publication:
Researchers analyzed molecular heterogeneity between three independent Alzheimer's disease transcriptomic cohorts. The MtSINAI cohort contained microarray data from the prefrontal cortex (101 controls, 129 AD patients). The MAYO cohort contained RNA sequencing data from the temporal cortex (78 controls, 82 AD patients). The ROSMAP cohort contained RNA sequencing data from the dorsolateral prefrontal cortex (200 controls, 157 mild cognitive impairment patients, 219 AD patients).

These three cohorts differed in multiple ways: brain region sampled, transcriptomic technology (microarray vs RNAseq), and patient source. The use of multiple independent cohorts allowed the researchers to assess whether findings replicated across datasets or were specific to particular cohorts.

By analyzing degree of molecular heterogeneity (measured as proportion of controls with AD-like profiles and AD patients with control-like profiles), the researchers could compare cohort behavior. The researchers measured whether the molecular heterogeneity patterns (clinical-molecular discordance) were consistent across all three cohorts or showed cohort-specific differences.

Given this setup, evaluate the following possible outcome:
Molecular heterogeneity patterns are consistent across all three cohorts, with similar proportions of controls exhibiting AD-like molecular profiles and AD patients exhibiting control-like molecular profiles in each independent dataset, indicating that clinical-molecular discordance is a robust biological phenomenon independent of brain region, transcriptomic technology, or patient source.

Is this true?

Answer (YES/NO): NO